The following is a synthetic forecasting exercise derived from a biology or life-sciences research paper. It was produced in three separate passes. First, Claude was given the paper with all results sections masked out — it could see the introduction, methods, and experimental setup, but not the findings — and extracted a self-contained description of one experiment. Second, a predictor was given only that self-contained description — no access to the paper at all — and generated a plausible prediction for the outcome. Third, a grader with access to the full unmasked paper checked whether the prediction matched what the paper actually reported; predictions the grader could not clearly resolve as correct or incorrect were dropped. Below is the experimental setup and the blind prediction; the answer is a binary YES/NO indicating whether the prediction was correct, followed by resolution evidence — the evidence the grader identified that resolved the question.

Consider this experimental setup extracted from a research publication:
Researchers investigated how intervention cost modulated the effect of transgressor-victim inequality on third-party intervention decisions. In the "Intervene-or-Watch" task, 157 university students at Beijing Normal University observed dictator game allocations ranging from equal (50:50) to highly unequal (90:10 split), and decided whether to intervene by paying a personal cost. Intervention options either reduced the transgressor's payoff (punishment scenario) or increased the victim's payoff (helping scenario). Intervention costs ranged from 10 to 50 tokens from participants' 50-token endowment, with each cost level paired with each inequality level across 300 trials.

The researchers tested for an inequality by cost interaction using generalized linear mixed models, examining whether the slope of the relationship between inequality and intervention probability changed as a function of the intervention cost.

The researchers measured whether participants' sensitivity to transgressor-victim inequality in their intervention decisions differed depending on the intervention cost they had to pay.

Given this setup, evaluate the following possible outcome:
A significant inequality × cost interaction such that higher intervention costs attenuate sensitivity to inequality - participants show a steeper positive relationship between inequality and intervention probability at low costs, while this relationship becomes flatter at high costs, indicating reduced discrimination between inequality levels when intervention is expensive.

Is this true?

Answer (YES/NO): YES